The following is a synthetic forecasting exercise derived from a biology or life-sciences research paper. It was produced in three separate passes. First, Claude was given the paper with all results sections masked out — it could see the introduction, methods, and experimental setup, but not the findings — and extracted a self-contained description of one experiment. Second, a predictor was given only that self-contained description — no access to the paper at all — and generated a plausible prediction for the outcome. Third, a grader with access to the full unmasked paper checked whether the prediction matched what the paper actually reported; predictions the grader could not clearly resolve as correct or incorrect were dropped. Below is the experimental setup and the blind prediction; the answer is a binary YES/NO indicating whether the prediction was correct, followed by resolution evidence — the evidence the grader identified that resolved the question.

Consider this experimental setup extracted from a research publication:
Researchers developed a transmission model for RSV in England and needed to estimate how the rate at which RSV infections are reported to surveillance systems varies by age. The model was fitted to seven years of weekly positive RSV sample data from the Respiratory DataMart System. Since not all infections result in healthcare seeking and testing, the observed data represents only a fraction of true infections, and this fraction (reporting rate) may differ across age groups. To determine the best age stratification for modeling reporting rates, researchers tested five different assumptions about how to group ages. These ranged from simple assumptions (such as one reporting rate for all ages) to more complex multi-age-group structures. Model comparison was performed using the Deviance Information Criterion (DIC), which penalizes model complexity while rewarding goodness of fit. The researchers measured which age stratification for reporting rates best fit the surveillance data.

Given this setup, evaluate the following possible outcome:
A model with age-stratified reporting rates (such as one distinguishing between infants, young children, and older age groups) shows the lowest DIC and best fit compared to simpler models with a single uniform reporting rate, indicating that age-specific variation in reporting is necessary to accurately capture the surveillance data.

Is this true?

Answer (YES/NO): YES